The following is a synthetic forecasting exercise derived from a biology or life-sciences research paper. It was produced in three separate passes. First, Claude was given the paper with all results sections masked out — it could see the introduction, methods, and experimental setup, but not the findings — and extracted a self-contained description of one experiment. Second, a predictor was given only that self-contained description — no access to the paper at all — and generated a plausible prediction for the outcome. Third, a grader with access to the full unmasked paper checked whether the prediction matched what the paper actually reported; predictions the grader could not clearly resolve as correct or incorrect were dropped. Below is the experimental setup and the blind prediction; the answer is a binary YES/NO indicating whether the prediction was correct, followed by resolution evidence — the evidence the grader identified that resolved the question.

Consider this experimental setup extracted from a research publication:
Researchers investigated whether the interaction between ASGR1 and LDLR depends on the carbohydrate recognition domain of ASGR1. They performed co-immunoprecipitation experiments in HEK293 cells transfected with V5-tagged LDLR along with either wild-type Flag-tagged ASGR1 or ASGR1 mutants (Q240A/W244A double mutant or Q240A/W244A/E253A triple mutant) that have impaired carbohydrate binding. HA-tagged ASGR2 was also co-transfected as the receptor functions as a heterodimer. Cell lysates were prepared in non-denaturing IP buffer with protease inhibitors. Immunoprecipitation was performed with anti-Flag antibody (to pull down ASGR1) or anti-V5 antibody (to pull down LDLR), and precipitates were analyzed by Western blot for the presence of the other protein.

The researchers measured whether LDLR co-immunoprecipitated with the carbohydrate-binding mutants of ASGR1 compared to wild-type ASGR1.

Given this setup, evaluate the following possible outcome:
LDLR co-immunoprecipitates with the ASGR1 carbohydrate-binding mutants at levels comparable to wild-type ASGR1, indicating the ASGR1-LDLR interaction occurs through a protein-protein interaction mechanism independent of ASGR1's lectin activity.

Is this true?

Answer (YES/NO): NO